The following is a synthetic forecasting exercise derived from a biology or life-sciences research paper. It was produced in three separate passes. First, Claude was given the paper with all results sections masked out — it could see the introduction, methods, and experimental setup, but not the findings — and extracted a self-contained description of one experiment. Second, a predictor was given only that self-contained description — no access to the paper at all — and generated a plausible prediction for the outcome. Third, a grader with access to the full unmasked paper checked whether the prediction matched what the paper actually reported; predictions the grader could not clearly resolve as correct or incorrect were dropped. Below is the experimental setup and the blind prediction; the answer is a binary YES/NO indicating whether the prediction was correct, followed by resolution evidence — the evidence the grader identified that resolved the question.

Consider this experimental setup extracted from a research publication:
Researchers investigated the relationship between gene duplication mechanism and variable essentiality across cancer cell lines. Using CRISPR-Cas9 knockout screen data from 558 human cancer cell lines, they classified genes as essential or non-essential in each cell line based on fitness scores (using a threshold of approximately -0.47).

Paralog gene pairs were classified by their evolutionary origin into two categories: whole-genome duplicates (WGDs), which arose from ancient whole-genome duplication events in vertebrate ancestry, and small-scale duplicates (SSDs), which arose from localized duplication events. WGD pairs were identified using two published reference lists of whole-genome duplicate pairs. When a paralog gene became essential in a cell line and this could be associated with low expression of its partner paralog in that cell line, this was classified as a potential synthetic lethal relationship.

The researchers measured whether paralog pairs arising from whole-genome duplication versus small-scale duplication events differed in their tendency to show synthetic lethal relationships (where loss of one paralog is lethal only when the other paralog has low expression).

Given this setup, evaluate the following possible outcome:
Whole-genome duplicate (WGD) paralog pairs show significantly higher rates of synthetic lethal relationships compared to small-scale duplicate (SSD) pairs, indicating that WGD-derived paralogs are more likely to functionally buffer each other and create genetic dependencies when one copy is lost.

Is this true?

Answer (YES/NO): YES